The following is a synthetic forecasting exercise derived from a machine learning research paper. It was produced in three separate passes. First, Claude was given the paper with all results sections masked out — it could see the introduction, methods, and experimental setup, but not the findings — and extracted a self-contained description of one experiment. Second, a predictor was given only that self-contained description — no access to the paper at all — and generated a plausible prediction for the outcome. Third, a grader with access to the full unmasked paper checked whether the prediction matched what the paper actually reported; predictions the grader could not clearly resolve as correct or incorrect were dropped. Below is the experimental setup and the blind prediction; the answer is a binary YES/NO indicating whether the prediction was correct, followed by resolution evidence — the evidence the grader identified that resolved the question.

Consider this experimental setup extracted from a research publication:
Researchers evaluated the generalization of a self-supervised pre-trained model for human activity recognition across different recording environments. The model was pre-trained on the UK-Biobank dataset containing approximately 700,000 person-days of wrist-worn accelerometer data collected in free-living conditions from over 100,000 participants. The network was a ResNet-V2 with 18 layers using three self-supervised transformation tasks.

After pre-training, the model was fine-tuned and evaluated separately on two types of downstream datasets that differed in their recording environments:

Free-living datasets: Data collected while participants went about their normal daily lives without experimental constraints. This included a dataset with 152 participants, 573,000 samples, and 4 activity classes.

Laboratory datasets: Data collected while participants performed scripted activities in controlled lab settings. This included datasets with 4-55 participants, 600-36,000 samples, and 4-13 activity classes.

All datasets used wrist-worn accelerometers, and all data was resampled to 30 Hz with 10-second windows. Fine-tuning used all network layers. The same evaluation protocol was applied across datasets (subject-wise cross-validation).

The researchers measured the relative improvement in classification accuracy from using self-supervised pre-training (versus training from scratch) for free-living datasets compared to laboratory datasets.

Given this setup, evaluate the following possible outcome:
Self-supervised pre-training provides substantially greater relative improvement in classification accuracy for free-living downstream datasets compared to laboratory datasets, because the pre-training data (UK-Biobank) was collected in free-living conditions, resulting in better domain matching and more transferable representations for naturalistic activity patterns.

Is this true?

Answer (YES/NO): NO